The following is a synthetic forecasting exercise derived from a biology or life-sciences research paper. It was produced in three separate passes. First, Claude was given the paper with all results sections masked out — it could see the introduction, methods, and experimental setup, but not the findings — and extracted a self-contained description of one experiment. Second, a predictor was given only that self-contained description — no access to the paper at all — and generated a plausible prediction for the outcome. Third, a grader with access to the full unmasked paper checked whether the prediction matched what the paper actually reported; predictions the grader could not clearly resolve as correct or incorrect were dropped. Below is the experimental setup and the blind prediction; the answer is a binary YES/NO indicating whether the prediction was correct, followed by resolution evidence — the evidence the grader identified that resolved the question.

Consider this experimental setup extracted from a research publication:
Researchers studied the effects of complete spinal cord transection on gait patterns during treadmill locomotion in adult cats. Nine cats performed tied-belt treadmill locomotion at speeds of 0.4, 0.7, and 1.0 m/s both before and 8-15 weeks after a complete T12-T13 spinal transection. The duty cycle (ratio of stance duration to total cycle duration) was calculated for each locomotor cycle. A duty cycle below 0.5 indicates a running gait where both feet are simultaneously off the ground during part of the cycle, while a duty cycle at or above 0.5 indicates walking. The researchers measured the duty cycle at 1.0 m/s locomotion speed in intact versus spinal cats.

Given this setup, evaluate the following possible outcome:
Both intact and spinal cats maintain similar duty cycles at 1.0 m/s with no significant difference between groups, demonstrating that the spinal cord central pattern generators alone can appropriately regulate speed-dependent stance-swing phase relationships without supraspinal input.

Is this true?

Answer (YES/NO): NO